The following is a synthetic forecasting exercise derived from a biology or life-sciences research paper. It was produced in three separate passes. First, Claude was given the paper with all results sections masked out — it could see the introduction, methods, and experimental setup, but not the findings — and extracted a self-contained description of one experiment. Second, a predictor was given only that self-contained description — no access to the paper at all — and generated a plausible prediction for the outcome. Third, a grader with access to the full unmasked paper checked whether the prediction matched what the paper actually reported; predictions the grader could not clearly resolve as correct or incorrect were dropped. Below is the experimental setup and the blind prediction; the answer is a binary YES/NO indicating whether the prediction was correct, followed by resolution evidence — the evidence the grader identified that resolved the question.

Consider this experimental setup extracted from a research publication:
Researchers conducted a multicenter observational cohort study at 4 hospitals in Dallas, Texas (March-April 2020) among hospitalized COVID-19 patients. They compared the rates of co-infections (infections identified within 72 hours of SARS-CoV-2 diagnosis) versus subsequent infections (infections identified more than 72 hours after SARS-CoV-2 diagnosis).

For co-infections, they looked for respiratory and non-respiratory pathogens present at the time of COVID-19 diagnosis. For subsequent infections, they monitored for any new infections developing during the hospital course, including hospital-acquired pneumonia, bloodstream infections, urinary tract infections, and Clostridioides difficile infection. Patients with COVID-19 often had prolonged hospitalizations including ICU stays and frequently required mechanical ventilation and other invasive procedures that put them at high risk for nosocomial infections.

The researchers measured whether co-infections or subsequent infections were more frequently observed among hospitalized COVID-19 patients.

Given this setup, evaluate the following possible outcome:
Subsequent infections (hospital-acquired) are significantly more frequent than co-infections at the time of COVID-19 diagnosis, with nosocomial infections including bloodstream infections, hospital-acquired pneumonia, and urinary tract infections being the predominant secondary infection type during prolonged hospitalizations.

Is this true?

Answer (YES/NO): NO